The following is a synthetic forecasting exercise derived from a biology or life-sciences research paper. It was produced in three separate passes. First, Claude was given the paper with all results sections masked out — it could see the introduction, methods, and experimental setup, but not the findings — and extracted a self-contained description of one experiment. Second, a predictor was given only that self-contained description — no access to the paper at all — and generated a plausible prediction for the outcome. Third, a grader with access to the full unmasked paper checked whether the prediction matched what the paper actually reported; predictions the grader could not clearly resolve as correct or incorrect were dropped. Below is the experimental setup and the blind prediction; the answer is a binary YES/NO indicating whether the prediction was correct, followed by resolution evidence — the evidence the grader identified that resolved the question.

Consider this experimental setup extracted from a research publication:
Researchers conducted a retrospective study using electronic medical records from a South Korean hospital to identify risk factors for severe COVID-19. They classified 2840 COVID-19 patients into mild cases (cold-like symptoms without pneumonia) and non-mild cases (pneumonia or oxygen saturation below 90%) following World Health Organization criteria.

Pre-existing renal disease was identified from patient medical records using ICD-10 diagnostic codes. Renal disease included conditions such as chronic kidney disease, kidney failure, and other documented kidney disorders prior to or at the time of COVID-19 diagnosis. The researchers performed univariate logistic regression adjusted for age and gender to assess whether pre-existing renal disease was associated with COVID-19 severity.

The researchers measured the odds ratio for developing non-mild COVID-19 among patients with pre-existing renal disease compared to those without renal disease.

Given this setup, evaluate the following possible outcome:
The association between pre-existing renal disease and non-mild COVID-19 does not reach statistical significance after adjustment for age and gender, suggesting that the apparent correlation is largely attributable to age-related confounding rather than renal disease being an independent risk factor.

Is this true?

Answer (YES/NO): NO